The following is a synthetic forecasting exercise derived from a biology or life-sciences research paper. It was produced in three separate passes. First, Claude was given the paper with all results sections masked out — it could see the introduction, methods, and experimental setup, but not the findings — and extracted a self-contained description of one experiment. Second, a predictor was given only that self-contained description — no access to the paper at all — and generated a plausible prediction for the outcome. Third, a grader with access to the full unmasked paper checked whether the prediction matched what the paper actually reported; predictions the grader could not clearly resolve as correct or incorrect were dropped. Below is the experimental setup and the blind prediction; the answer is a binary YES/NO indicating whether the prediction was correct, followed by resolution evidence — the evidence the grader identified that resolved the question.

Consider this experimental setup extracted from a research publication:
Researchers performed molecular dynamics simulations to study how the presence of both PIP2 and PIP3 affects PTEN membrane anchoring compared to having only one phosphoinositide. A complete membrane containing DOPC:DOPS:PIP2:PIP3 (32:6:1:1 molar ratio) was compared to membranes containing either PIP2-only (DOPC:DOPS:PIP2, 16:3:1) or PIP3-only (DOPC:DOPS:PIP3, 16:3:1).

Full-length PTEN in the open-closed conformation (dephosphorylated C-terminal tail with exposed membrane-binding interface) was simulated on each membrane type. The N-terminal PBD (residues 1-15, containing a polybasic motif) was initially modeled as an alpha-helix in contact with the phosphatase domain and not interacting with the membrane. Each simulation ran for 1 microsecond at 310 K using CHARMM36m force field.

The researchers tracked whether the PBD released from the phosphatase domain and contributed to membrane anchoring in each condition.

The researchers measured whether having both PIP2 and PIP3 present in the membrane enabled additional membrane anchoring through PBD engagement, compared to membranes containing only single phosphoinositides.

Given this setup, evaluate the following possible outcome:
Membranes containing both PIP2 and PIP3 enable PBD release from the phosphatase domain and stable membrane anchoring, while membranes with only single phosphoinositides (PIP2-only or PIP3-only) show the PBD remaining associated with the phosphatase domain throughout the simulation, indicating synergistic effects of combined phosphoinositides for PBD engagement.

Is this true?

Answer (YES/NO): NO